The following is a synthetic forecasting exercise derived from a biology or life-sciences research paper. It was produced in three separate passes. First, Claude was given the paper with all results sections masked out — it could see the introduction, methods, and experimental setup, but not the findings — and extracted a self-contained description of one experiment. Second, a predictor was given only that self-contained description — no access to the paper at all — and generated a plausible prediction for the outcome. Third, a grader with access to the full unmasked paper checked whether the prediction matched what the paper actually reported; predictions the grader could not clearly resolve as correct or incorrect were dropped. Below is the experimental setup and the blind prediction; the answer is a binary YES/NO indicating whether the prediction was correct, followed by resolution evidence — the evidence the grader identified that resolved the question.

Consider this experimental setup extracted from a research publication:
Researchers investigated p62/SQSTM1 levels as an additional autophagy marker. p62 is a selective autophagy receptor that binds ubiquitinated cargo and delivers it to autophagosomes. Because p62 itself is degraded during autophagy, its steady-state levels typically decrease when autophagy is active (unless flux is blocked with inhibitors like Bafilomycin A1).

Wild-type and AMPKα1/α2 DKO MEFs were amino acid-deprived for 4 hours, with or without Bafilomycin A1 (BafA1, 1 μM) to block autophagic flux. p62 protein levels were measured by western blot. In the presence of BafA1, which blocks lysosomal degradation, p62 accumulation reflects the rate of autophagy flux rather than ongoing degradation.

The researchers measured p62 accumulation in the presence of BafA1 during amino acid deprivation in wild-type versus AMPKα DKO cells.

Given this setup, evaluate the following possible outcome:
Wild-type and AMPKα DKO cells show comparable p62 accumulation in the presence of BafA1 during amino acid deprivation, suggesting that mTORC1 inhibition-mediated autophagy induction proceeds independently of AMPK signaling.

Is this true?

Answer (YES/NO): NO